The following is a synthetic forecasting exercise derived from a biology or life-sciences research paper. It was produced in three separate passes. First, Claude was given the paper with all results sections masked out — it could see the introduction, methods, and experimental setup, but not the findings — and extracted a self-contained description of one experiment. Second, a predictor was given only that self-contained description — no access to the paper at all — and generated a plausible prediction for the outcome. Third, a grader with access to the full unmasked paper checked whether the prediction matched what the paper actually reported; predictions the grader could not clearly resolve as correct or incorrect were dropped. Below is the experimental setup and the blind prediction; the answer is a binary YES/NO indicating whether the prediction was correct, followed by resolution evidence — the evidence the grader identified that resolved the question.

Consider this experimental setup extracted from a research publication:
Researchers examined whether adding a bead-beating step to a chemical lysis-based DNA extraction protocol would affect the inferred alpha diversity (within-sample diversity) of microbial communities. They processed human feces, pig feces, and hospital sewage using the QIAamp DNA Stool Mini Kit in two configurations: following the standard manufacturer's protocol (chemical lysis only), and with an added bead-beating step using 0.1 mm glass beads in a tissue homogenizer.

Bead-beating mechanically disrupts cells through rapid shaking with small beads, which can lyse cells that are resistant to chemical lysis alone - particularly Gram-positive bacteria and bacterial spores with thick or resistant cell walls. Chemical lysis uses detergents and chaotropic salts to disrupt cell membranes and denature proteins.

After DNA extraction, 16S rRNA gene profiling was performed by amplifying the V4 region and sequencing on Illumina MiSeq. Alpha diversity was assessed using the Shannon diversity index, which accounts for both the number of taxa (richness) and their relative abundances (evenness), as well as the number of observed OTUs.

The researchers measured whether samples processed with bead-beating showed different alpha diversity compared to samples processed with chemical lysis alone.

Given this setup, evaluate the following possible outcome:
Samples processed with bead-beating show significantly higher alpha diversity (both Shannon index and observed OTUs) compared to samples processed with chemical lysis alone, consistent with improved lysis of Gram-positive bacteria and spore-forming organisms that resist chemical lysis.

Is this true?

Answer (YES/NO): NO